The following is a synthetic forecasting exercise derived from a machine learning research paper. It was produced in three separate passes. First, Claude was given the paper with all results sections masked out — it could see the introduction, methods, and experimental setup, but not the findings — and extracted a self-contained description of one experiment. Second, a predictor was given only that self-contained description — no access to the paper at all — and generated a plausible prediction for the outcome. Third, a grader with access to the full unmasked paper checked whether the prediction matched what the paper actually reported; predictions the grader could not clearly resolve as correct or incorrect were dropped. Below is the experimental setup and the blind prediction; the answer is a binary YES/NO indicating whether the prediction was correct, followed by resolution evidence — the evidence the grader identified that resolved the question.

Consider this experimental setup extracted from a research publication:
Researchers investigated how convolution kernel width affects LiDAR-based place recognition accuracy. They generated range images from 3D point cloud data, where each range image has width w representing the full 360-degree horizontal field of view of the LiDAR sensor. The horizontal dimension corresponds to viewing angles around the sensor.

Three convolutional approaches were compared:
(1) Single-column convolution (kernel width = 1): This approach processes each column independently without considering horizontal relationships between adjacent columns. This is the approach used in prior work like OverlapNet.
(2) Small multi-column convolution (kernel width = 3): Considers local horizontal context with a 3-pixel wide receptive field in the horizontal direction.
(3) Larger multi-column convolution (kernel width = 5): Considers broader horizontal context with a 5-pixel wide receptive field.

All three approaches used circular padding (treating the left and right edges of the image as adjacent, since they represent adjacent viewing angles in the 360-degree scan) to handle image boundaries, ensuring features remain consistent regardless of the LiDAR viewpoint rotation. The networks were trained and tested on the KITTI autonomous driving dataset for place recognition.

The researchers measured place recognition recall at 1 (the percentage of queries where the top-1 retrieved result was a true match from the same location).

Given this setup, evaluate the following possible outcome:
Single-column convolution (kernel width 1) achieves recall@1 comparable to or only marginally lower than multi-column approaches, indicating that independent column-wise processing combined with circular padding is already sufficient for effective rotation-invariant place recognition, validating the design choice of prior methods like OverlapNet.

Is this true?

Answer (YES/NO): NO